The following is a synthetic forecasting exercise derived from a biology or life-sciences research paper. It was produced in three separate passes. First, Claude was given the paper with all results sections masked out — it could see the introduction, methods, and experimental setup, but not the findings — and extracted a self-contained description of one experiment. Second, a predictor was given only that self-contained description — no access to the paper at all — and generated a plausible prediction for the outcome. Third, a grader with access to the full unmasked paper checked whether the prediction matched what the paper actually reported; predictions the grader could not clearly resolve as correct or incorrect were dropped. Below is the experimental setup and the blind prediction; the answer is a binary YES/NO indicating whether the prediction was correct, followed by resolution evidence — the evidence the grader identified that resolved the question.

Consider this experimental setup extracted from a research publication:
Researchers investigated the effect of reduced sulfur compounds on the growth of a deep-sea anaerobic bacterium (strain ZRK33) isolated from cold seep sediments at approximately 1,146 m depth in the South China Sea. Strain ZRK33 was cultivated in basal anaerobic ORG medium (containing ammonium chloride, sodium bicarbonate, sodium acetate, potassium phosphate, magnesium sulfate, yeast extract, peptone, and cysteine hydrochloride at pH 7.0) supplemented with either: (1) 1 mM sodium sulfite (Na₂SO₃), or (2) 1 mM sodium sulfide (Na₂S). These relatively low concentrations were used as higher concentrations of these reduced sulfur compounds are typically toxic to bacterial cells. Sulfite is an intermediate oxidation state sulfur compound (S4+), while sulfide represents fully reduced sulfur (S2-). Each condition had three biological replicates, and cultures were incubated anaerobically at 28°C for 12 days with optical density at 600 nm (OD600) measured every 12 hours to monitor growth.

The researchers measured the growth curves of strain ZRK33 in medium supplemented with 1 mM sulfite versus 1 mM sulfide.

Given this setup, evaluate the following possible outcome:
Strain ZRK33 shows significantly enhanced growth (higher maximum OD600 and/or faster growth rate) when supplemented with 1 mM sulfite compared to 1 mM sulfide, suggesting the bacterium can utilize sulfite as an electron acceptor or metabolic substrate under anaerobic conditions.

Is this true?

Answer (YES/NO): NO